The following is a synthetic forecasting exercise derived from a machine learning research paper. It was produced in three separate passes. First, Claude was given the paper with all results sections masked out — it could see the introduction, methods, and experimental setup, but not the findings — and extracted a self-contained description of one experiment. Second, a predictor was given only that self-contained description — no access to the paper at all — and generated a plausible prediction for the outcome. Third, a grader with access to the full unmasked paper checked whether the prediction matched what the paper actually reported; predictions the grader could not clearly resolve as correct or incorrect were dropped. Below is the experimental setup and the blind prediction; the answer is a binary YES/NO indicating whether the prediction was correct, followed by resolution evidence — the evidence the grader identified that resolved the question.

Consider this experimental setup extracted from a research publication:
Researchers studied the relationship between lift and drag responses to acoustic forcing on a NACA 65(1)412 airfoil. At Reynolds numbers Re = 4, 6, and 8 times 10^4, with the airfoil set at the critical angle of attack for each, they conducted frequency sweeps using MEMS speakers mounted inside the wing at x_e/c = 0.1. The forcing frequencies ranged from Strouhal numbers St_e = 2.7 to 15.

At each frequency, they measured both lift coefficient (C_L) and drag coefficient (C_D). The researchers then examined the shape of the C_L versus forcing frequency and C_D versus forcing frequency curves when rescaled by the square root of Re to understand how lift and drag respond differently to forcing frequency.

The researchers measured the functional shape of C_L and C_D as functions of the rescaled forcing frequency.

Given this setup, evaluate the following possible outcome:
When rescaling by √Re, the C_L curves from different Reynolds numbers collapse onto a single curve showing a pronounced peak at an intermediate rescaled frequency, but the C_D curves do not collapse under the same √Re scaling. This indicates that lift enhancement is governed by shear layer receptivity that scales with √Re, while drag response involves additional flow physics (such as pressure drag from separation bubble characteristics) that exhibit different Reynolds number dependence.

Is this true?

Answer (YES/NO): NO